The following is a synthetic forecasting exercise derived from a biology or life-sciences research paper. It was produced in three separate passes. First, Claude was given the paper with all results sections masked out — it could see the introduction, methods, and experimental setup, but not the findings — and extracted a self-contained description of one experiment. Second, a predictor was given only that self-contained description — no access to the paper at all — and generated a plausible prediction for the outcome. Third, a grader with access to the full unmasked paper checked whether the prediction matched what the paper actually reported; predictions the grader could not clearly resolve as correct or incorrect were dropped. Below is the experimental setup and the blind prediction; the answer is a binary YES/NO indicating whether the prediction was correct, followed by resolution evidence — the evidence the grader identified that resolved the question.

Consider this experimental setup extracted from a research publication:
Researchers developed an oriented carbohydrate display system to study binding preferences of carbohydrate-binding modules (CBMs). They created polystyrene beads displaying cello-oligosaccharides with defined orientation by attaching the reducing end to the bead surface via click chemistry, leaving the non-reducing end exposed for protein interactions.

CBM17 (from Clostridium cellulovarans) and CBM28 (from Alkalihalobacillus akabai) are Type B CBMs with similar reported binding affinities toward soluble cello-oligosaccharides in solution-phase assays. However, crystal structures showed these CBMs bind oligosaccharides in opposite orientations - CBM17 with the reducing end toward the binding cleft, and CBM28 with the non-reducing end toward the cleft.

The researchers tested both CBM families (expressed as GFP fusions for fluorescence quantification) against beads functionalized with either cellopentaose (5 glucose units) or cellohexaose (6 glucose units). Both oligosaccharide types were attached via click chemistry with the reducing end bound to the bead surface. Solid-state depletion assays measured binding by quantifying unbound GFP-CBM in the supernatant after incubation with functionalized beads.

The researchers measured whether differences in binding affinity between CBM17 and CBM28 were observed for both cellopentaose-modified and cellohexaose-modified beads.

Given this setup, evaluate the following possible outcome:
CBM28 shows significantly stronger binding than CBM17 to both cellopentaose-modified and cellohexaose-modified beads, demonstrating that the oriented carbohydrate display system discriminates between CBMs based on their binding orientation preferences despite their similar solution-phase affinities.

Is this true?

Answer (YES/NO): NO